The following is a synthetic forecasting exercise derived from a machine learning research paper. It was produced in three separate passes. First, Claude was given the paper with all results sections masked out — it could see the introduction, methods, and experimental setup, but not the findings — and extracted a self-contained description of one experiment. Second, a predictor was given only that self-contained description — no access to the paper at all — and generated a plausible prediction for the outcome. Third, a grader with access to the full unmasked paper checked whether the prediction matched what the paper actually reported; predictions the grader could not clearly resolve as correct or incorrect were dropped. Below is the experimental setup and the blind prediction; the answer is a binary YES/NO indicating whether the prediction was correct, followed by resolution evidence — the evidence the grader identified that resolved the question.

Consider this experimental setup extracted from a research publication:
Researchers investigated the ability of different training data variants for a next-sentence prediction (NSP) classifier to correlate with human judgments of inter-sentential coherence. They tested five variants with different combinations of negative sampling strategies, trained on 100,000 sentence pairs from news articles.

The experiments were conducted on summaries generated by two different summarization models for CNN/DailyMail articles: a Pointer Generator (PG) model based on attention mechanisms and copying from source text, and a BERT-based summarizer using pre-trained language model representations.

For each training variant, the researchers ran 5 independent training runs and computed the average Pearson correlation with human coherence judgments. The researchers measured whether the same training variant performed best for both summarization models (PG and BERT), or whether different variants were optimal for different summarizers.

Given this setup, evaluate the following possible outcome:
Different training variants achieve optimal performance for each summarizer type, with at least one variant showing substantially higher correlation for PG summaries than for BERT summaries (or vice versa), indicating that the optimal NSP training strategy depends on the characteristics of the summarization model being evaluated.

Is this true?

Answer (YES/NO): YES